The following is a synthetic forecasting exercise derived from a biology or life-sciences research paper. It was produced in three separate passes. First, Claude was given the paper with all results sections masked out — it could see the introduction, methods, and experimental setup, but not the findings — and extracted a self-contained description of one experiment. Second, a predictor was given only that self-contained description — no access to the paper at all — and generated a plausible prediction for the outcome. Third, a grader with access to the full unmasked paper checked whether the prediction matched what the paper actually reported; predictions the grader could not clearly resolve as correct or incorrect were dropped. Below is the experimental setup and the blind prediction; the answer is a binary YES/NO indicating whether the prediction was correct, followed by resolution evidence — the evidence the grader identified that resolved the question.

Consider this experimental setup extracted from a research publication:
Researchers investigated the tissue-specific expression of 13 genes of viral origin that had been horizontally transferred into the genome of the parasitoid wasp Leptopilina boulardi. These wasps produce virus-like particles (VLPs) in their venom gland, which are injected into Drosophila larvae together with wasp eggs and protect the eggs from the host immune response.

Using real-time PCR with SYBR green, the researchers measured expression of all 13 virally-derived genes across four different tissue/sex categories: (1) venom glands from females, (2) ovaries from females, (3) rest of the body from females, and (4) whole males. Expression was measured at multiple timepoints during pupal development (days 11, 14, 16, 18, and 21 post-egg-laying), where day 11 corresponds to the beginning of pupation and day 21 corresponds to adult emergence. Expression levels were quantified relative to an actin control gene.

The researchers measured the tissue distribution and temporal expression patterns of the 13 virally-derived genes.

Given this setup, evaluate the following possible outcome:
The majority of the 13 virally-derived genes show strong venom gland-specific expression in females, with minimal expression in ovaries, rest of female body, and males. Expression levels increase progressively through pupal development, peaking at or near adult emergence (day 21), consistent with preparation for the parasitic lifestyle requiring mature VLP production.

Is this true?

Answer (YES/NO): NO